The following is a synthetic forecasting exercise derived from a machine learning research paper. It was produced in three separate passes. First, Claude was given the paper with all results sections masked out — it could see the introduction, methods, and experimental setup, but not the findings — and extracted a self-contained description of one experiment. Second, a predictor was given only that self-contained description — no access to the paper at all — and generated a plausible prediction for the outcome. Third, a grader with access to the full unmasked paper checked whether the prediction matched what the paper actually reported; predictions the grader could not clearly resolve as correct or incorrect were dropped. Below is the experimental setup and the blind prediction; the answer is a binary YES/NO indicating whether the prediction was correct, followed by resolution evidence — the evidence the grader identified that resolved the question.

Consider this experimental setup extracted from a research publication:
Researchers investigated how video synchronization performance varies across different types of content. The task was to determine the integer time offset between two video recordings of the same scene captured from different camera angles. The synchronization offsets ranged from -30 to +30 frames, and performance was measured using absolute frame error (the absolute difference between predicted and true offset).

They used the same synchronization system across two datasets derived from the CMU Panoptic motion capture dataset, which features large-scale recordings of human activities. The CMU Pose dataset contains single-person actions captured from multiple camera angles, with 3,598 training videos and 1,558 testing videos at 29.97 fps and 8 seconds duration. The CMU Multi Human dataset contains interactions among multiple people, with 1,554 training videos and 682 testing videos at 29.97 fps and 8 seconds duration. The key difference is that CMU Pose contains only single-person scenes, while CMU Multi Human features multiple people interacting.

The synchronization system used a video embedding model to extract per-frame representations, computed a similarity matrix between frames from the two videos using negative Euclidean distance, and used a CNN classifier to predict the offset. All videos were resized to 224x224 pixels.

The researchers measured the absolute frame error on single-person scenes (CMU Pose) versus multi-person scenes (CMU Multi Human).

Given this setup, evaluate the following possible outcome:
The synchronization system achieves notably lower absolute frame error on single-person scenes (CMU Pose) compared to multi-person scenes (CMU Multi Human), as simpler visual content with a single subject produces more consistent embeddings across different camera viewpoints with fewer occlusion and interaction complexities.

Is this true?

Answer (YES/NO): YES